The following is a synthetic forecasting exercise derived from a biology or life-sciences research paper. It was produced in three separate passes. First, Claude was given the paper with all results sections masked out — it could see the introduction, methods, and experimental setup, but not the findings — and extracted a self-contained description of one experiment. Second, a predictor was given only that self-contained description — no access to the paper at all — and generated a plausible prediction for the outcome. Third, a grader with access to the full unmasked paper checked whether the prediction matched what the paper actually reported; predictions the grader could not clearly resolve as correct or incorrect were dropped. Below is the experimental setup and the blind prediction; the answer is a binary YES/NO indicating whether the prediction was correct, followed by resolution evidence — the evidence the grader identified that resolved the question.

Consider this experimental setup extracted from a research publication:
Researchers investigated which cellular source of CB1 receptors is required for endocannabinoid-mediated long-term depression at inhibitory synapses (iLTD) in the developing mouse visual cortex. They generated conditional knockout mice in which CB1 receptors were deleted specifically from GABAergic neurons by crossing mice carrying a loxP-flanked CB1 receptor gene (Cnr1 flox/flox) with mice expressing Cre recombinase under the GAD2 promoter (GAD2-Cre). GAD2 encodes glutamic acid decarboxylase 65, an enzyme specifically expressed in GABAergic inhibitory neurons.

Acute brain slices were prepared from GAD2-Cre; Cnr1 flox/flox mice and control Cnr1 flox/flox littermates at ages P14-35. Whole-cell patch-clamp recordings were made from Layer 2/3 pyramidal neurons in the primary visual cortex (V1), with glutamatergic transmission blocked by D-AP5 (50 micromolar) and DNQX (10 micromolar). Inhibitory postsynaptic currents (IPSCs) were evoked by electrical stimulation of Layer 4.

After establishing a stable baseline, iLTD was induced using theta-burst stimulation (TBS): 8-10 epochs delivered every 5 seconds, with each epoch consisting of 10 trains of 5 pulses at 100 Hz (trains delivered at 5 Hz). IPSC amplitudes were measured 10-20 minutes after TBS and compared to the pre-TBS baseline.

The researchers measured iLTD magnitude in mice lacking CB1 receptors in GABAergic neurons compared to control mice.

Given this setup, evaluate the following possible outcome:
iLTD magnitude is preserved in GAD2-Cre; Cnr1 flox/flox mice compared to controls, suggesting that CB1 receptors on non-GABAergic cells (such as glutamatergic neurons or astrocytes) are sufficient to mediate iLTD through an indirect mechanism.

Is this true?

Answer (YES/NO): YES